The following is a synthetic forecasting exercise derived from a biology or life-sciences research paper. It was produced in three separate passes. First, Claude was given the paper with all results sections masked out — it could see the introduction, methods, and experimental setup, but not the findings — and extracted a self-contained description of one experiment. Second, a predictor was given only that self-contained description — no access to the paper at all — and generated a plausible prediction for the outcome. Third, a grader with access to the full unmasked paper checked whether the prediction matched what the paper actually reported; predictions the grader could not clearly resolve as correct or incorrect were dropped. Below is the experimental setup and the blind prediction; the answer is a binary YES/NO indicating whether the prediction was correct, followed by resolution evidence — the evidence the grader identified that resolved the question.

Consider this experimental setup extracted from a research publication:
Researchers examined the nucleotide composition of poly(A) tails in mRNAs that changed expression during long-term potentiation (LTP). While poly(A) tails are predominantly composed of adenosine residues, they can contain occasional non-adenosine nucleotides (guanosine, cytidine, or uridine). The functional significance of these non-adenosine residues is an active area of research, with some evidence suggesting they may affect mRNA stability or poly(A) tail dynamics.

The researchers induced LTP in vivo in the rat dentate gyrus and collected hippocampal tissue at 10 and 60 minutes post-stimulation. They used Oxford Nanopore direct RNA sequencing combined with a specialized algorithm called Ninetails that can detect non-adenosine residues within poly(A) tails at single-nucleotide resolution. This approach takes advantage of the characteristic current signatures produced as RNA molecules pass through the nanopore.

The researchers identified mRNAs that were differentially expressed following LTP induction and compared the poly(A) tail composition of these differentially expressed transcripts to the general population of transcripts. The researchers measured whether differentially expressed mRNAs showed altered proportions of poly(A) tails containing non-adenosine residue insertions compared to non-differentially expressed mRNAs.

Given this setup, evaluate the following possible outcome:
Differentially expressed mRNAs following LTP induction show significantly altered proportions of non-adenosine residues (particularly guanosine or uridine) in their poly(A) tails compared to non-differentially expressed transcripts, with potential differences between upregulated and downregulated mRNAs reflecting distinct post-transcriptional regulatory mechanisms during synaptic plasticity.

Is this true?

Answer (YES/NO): NO